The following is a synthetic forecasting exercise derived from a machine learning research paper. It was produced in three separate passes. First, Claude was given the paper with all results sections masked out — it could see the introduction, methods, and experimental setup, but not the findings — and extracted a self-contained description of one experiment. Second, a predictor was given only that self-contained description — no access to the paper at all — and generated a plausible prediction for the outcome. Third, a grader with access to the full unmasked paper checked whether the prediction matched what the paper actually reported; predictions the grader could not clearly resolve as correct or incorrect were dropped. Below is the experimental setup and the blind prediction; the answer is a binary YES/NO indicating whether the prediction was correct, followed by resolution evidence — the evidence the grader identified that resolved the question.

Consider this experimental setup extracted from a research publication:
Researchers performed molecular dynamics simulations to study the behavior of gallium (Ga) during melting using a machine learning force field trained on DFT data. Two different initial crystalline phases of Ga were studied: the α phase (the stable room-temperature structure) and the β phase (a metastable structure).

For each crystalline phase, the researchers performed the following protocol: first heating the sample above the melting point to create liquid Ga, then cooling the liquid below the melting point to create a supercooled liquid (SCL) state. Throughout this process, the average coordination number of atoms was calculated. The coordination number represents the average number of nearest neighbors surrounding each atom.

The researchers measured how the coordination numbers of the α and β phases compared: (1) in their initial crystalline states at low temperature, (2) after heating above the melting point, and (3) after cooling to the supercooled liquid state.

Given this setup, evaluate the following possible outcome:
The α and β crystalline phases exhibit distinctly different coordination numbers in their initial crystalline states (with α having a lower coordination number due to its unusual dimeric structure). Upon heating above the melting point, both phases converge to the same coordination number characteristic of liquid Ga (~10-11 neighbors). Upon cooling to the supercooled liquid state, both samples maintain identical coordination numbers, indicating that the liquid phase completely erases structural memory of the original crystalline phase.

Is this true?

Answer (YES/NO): YES